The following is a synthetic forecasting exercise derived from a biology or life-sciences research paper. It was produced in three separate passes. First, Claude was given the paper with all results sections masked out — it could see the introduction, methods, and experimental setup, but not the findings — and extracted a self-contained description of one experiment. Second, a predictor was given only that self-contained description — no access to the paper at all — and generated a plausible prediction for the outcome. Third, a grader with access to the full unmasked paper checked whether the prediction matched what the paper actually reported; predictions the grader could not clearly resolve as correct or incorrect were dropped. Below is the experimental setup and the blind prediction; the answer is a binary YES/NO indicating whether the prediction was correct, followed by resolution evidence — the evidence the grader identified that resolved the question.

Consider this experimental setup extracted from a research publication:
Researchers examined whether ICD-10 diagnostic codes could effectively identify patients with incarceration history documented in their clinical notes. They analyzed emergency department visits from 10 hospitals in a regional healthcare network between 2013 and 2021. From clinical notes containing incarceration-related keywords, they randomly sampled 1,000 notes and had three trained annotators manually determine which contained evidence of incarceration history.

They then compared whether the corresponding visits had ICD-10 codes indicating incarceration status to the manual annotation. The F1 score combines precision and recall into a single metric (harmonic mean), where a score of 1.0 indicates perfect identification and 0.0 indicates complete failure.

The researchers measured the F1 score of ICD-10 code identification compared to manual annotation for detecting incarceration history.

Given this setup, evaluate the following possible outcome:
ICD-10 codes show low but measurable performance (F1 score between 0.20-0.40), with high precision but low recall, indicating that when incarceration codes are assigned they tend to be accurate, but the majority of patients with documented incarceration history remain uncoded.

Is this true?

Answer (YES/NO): NO